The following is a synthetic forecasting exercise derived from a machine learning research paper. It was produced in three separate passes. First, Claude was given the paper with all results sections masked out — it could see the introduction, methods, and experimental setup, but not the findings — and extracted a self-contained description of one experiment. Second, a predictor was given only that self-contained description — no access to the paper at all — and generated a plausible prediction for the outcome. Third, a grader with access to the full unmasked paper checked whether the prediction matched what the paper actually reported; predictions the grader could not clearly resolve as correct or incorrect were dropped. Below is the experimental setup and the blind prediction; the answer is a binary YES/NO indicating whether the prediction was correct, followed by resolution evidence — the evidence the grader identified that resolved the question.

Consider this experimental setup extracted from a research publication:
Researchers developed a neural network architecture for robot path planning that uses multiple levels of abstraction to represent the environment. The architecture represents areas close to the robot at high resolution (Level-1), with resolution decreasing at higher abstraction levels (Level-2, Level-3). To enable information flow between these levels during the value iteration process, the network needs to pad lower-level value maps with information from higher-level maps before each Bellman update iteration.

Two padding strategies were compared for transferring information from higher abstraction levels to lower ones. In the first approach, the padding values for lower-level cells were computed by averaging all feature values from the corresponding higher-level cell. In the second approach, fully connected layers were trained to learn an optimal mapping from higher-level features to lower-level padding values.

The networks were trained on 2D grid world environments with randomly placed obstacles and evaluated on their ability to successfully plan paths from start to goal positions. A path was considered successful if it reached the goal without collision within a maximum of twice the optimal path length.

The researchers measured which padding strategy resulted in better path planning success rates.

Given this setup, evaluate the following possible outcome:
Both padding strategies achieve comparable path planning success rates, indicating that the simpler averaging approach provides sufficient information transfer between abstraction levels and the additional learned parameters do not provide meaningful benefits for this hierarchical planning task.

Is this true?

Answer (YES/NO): NO